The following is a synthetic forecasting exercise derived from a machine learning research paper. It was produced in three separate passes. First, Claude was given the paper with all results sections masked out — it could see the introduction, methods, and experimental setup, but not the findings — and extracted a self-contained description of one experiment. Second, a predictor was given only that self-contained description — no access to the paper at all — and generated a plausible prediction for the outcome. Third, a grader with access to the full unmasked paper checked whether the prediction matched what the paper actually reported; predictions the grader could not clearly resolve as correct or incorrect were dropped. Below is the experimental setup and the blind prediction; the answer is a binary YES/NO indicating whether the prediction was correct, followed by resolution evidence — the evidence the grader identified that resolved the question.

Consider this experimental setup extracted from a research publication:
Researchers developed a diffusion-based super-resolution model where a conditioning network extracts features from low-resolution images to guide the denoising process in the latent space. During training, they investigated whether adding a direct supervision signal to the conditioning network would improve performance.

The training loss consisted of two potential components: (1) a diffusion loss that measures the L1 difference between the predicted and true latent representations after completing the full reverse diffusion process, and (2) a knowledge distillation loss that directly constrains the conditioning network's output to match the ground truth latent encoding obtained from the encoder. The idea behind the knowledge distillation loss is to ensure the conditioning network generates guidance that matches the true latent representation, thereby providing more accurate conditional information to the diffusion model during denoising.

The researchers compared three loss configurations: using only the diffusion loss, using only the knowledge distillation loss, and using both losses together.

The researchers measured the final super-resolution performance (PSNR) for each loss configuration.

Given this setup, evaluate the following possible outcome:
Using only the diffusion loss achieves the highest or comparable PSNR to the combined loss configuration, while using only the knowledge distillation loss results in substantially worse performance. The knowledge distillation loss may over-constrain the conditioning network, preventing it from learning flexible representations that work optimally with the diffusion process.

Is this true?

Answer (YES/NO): NO